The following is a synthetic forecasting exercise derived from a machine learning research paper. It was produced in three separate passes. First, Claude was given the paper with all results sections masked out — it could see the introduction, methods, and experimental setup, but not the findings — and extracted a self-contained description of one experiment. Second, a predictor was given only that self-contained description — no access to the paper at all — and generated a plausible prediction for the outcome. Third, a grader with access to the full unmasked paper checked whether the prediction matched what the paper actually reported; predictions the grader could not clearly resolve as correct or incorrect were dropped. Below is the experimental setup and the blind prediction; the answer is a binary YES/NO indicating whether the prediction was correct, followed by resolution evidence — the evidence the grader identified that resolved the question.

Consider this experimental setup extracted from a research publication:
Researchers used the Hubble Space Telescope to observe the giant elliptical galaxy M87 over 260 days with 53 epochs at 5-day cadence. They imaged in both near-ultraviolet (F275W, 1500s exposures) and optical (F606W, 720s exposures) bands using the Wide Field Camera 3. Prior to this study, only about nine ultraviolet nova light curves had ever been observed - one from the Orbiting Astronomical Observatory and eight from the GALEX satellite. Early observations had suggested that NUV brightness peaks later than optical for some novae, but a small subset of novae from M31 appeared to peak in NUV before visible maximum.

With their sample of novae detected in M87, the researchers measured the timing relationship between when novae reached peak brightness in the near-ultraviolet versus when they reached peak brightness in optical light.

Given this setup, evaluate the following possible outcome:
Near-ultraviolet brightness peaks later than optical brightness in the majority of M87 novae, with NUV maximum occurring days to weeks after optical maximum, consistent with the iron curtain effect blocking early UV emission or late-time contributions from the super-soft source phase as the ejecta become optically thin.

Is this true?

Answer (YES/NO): YES